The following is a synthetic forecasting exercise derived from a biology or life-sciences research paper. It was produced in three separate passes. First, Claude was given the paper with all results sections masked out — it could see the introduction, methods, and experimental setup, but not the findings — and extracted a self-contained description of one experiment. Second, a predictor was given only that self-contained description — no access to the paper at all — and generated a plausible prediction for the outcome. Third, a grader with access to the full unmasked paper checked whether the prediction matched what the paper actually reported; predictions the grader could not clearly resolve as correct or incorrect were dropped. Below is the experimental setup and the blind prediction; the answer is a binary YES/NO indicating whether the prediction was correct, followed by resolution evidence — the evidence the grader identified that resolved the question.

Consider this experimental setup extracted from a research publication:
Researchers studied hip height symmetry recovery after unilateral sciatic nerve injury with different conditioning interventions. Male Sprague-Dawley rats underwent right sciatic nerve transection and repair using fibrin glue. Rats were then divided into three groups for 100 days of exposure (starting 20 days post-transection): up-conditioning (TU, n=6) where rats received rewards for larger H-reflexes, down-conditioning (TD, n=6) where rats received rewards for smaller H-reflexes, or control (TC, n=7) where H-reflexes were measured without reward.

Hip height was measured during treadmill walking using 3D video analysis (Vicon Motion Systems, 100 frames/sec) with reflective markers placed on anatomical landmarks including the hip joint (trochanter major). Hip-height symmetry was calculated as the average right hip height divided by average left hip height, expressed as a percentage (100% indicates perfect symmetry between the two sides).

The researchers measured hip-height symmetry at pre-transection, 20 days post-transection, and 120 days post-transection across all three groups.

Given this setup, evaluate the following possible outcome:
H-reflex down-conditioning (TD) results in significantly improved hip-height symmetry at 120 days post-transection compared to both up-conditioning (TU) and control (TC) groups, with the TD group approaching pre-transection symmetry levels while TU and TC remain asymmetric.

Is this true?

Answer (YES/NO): NO